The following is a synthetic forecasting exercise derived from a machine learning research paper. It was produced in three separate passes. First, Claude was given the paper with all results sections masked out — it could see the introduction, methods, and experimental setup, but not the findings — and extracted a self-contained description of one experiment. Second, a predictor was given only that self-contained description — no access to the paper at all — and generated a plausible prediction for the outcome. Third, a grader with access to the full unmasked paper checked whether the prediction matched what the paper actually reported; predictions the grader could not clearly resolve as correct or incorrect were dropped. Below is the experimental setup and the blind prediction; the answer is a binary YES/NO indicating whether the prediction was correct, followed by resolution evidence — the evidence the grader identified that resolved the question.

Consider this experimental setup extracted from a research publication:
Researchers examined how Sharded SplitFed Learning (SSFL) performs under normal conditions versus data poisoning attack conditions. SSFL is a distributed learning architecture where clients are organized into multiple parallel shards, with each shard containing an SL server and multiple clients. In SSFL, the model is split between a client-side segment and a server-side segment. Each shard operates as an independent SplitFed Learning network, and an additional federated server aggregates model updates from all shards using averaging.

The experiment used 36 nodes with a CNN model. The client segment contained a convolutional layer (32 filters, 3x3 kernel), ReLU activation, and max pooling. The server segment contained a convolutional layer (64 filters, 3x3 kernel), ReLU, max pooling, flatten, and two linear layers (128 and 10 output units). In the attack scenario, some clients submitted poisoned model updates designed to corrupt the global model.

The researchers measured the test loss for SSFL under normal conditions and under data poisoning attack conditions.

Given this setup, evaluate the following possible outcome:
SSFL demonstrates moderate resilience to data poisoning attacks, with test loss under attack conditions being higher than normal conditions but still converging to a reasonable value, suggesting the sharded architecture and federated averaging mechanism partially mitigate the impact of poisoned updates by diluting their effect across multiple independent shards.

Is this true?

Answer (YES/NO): NO